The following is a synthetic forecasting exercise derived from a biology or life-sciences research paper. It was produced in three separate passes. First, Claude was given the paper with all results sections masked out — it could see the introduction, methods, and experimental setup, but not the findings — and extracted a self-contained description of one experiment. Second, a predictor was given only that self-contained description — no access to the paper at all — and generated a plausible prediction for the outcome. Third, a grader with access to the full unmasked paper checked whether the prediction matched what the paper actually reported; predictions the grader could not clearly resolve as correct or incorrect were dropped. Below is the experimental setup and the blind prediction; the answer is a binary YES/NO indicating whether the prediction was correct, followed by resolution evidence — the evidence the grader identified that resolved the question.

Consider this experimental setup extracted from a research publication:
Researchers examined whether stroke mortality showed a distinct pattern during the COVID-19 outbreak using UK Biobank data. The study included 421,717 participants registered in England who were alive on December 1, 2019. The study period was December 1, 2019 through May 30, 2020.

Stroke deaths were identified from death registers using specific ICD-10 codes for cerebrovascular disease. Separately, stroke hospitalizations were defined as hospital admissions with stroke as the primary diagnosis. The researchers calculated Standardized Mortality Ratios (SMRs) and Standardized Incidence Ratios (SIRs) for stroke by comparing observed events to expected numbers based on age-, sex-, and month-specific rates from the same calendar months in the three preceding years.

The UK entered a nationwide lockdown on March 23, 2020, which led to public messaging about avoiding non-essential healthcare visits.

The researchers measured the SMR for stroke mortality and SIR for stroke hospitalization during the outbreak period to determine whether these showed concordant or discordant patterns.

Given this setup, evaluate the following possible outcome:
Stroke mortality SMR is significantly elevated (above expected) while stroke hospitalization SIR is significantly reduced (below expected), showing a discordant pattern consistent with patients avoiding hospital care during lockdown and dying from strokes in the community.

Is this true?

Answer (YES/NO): YES